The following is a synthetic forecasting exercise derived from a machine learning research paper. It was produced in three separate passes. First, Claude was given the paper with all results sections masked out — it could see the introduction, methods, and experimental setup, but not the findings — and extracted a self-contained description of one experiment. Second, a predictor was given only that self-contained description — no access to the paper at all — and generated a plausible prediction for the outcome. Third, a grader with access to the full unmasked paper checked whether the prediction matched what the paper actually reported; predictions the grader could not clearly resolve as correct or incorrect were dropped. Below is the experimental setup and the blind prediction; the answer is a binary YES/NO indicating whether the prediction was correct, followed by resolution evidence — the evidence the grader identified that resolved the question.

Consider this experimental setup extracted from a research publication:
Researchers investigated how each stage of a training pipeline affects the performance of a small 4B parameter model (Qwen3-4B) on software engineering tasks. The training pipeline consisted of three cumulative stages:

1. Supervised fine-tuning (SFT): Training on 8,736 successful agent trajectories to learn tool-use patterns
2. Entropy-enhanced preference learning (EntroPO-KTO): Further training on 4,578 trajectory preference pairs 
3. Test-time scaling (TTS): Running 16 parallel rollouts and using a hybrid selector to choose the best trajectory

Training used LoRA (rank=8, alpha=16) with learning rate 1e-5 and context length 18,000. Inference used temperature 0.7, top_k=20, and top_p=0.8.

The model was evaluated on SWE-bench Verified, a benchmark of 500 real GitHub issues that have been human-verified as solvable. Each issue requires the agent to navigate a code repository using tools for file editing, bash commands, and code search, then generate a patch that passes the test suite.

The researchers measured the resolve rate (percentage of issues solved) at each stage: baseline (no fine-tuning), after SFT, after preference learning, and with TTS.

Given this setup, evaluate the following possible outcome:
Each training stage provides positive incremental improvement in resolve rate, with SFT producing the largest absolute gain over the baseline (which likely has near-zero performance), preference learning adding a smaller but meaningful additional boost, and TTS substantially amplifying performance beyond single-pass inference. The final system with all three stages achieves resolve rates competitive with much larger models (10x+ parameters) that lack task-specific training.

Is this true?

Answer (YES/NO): NO